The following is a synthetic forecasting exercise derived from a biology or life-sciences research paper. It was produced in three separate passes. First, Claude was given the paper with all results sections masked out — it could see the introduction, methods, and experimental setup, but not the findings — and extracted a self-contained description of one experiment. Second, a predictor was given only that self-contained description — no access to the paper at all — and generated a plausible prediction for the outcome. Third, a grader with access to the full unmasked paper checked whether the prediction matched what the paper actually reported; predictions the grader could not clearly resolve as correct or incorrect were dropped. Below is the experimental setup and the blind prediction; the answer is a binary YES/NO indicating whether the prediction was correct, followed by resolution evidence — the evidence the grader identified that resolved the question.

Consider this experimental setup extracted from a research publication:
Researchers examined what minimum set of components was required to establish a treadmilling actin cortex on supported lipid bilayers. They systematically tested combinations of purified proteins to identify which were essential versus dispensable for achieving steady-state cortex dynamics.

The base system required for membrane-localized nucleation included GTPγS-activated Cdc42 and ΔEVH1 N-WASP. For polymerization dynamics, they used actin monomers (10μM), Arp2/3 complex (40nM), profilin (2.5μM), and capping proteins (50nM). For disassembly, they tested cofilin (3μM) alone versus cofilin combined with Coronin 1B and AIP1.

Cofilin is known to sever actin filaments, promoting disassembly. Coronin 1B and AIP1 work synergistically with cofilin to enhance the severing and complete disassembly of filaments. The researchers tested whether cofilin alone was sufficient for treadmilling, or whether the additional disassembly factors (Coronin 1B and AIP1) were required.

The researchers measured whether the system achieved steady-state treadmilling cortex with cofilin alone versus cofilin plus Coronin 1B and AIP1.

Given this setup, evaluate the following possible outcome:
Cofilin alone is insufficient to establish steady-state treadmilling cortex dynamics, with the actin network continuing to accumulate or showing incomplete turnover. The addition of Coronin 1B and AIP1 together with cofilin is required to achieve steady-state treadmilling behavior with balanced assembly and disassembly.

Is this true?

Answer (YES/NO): YES